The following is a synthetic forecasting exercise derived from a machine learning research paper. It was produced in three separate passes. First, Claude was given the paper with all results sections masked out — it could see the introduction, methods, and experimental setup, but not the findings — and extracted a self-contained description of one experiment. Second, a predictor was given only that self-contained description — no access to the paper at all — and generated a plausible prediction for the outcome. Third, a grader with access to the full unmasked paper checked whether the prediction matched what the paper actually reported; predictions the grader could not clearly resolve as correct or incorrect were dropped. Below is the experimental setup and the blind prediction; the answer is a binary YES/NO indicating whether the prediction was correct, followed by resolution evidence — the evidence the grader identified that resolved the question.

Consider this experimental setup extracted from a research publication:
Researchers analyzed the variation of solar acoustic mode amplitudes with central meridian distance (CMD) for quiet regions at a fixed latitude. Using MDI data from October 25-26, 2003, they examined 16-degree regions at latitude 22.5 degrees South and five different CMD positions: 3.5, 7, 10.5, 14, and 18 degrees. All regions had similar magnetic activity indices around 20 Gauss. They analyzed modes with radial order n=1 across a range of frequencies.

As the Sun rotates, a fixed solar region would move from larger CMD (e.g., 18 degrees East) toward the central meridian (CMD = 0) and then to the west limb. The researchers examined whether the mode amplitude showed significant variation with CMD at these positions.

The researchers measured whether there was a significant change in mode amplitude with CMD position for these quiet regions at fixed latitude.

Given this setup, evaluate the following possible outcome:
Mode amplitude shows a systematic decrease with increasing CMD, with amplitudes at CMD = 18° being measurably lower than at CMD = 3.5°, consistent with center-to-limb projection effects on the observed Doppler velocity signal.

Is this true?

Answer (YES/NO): YES